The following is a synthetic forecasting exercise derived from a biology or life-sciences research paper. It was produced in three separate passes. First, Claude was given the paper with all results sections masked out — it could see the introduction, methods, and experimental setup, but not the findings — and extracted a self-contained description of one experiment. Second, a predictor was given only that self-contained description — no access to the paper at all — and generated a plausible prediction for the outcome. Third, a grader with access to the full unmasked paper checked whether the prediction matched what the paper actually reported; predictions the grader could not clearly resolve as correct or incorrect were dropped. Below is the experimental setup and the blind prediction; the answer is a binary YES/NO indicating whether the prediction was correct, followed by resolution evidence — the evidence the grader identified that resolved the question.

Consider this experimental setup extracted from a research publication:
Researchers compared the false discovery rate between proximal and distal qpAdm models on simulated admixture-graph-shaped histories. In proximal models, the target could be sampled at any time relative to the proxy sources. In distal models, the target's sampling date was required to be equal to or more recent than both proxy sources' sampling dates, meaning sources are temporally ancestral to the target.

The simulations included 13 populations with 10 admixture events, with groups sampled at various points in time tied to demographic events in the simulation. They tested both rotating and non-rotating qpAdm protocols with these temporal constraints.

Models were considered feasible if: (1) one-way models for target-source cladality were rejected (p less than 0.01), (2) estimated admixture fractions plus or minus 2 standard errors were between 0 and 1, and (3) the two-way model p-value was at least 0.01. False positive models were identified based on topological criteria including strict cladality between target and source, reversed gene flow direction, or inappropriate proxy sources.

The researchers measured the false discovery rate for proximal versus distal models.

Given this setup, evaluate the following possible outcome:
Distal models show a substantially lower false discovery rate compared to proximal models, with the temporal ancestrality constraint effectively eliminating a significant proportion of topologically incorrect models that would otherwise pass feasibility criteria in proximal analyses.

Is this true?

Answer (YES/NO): YES